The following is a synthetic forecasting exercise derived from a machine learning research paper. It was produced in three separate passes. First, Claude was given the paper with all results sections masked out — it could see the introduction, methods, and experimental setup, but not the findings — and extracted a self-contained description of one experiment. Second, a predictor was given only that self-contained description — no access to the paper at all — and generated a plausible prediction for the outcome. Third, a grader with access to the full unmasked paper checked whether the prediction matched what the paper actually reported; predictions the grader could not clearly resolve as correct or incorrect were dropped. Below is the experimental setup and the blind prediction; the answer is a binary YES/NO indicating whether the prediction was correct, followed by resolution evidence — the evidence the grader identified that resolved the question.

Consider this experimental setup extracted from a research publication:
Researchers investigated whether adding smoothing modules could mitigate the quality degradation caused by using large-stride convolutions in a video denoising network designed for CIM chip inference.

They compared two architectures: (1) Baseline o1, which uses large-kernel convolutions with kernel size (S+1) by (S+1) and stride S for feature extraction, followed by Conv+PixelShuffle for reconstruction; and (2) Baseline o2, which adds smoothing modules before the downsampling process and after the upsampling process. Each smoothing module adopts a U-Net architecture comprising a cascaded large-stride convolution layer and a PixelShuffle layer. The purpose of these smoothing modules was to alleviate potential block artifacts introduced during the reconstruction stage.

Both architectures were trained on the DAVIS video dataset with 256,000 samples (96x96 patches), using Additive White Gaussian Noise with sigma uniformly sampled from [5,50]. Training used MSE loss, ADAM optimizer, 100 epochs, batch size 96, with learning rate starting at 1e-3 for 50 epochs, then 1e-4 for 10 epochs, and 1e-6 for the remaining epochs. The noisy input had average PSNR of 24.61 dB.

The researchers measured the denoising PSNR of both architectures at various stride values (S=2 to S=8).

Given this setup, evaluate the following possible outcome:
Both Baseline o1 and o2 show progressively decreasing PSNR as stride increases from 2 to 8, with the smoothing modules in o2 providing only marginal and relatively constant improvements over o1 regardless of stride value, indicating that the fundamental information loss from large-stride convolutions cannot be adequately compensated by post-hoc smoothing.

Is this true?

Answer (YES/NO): NO